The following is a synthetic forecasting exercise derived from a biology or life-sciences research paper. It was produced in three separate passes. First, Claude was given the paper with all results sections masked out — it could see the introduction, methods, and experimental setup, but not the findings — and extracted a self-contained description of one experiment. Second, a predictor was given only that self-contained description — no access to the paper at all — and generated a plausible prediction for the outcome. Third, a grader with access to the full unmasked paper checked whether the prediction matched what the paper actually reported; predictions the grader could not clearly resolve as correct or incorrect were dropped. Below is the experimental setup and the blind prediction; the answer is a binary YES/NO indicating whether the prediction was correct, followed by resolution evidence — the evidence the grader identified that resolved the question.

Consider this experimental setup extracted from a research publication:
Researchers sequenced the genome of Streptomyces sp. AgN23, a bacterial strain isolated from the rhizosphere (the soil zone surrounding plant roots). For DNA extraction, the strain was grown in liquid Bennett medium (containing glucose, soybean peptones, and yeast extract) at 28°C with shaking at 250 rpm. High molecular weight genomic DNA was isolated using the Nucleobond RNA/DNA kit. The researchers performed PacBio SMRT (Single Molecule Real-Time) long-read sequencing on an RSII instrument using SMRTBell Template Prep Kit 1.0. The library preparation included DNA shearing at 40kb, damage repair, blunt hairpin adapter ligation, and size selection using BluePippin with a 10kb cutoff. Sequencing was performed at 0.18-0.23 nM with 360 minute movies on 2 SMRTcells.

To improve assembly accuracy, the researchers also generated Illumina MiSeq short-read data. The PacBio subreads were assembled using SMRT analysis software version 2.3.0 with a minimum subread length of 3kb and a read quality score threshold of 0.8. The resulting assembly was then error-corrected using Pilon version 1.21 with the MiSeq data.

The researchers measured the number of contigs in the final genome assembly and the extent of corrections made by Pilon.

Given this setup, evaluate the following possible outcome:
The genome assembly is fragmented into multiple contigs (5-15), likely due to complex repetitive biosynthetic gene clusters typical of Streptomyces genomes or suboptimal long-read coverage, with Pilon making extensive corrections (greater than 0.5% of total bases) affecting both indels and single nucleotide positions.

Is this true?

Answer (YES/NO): NO